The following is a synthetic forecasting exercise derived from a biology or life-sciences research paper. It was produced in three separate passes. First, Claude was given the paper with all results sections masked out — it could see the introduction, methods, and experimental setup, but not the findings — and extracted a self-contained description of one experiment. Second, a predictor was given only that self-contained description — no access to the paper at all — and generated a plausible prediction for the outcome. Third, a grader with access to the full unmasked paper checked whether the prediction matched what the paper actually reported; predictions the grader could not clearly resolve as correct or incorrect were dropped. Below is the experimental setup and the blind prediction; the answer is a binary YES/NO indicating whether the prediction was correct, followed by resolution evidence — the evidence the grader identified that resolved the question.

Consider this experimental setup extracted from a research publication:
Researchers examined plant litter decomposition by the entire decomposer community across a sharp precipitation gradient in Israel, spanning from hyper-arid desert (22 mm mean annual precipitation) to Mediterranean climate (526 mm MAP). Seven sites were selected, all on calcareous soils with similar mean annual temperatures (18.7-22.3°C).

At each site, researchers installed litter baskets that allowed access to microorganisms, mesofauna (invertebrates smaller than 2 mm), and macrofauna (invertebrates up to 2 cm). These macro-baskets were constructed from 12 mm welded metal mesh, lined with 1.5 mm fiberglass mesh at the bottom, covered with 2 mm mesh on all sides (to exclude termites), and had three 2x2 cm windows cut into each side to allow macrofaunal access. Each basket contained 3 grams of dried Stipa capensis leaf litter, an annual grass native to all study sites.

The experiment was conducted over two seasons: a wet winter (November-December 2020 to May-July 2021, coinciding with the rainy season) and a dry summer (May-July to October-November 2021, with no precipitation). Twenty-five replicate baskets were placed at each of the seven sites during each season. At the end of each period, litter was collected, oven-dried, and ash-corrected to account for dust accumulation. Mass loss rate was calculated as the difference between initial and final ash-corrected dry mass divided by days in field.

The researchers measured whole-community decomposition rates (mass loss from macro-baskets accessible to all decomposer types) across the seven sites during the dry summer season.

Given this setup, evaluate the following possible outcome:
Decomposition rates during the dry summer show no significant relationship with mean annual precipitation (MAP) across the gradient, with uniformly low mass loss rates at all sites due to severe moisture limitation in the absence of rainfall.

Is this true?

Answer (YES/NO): NO